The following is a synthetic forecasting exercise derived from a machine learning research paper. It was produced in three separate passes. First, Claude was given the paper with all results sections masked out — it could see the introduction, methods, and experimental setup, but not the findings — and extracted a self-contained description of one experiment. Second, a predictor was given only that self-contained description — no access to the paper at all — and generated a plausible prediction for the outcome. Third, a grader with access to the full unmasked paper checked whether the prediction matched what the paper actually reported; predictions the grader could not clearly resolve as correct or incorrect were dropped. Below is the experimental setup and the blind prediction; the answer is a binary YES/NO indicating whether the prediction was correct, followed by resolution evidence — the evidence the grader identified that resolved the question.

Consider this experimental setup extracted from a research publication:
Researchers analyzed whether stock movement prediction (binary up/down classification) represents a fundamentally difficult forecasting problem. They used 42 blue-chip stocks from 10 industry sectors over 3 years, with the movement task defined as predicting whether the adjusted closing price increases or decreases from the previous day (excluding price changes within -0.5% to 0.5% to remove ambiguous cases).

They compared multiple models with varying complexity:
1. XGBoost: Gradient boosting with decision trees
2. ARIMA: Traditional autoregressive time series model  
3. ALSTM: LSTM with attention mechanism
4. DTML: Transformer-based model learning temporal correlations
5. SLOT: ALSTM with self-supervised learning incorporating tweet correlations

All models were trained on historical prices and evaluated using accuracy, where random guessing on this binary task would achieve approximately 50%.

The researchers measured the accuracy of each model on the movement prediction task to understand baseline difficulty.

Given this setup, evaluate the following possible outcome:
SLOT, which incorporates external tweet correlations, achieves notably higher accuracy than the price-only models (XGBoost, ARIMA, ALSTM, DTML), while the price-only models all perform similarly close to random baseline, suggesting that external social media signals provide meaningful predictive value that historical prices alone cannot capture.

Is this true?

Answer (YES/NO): NO